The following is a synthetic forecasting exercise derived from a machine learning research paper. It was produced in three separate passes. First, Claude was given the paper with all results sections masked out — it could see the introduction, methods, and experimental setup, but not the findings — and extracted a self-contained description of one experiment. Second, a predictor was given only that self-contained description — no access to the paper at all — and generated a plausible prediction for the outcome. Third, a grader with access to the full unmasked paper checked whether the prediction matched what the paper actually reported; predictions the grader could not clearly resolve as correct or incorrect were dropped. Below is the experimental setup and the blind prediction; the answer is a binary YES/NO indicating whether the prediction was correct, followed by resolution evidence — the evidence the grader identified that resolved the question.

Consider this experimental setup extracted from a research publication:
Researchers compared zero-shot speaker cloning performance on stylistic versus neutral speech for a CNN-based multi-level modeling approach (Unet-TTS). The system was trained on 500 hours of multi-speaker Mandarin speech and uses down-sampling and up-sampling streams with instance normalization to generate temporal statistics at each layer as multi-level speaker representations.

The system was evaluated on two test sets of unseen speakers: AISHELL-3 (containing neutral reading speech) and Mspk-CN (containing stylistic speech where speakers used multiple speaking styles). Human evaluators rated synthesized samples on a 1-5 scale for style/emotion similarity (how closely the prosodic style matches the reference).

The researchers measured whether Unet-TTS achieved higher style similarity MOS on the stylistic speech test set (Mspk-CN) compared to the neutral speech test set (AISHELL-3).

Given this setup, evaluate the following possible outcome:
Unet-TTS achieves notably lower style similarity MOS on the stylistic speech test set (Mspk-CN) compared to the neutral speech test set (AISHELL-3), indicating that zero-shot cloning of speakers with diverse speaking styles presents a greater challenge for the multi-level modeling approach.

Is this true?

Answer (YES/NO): NO